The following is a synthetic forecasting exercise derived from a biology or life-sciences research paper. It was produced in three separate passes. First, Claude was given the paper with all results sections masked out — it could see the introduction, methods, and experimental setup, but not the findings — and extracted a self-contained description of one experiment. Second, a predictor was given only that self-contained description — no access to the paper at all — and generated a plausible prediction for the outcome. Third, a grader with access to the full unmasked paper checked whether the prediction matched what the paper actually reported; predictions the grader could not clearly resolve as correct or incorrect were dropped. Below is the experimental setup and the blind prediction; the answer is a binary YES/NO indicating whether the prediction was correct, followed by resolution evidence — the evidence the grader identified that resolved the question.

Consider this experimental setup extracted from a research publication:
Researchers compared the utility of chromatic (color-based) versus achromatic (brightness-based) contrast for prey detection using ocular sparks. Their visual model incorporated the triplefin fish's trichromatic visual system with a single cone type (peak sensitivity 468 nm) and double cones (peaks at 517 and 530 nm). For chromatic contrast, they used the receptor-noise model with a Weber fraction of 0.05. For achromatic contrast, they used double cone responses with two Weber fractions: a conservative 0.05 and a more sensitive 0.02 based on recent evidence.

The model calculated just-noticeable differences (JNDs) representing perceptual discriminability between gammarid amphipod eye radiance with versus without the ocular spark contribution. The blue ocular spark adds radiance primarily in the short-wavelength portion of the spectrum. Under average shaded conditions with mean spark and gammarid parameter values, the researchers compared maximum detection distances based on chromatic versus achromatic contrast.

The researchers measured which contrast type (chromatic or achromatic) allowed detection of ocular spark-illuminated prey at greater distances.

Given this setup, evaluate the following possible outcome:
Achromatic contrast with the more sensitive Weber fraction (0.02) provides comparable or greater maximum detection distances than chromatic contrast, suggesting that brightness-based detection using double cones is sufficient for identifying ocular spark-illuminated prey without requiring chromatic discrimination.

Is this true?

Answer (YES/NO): YES